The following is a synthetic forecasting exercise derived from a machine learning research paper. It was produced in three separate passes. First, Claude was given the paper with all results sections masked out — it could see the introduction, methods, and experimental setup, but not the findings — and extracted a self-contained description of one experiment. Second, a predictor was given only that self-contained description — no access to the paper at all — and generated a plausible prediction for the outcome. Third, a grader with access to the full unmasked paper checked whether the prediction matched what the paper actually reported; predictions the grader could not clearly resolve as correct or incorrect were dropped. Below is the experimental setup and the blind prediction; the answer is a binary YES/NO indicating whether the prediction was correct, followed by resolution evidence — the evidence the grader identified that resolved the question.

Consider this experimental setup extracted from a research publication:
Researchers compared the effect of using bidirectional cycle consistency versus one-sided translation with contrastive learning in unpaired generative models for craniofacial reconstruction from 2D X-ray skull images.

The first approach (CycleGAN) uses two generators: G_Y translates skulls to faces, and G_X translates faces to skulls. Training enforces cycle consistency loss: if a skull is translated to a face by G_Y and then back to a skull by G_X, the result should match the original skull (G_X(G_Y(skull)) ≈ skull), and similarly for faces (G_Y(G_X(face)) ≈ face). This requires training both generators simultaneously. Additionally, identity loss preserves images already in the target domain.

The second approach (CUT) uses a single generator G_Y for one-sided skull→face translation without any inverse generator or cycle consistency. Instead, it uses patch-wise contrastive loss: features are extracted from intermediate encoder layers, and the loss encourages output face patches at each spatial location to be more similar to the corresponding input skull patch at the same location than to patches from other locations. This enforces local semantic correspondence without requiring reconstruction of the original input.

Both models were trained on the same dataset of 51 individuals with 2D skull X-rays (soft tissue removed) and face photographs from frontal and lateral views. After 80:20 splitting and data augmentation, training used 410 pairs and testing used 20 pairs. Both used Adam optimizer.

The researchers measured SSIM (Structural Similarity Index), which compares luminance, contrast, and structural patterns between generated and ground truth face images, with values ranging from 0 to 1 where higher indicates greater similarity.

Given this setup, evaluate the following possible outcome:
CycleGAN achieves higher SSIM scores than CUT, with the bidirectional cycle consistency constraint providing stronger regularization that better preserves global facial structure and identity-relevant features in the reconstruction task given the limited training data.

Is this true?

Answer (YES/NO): YES